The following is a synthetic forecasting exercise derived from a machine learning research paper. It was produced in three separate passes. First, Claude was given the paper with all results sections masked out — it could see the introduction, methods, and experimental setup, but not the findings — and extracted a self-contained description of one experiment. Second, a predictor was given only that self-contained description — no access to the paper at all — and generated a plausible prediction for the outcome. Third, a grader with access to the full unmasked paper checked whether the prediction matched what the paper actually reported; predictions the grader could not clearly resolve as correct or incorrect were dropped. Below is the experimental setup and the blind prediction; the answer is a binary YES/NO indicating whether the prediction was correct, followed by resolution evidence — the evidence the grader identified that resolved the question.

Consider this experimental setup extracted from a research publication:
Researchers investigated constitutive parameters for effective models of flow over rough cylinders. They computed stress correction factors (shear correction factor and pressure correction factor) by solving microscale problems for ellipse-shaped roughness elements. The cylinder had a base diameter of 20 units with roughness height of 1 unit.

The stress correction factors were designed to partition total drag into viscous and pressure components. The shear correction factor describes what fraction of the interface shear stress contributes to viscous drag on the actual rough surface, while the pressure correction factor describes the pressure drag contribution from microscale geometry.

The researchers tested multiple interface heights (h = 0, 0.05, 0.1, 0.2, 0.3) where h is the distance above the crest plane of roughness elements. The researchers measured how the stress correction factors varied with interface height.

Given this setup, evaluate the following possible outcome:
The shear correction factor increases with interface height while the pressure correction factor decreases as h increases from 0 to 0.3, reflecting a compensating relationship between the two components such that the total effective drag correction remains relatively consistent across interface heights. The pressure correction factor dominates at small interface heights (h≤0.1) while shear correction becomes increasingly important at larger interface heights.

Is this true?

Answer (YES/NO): NO